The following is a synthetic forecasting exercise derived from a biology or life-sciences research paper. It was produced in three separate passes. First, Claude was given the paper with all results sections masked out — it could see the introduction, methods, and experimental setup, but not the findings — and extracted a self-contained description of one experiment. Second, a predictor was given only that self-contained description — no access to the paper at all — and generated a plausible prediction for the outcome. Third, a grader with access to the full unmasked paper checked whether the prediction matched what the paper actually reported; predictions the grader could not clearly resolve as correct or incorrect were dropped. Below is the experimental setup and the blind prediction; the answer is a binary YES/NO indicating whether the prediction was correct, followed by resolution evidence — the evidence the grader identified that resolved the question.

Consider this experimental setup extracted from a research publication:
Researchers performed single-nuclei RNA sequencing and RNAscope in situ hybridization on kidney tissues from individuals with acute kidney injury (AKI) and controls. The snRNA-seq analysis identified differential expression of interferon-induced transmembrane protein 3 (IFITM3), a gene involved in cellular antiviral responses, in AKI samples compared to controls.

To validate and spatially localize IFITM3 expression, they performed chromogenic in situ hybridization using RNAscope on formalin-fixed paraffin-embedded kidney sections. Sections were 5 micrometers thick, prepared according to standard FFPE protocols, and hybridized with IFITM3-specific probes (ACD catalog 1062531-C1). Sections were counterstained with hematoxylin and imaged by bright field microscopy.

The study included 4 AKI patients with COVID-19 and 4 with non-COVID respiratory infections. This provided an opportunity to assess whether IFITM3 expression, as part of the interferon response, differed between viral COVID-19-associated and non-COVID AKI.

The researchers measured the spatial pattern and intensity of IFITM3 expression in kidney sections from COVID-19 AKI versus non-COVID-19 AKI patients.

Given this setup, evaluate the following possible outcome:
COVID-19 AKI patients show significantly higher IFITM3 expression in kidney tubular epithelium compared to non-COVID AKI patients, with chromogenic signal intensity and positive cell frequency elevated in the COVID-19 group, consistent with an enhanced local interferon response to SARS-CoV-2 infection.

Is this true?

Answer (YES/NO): NO